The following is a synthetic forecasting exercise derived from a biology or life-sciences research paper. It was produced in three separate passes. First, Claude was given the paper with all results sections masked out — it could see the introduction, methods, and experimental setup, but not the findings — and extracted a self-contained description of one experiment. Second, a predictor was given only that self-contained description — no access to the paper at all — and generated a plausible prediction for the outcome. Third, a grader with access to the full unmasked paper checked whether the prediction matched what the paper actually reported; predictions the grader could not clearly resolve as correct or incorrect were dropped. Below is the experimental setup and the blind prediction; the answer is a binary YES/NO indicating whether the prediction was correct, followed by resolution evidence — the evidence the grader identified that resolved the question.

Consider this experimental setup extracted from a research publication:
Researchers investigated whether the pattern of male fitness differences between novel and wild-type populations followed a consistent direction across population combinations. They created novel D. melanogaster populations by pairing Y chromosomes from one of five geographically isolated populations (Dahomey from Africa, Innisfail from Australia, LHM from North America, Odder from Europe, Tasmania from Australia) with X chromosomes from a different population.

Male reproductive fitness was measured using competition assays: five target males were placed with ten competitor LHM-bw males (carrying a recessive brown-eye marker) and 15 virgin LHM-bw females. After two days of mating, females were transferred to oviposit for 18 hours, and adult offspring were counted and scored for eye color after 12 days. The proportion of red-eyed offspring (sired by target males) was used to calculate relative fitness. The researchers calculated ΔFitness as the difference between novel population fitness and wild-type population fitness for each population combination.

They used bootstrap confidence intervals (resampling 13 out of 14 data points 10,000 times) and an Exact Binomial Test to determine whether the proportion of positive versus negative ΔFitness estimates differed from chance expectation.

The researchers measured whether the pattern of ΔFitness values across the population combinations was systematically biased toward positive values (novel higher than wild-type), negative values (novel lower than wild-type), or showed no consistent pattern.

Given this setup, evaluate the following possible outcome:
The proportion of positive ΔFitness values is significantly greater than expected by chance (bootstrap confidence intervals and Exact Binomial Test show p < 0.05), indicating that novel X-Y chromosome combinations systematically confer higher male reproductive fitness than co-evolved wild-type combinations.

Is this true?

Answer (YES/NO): YES